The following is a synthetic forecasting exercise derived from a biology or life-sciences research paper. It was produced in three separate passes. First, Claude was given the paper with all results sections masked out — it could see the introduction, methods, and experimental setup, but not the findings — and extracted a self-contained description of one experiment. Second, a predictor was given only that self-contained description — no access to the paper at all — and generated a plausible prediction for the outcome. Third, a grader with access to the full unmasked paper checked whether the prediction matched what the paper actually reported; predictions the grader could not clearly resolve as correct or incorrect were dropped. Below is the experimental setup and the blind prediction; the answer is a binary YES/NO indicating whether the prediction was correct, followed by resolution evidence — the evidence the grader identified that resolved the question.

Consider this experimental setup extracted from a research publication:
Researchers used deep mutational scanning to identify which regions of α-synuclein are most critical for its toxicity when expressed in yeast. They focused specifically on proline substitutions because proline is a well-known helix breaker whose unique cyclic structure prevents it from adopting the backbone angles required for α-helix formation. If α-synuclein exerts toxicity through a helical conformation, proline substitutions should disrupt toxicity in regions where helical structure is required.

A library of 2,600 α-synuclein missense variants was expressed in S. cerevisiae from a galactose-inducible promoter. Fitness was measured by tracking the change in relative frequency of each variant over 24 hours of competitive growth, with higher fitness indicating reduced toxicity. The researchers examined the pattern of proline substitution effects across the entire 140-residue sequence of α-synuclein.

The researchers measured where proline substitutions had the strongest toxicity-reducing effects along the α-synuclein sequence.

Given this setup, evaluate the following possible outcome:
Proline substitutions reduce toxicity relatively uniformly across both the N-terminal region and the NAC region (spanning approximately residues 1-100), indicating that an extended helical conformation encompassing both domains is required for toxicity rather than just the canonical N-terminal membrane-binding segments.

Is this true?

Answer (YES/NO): NO